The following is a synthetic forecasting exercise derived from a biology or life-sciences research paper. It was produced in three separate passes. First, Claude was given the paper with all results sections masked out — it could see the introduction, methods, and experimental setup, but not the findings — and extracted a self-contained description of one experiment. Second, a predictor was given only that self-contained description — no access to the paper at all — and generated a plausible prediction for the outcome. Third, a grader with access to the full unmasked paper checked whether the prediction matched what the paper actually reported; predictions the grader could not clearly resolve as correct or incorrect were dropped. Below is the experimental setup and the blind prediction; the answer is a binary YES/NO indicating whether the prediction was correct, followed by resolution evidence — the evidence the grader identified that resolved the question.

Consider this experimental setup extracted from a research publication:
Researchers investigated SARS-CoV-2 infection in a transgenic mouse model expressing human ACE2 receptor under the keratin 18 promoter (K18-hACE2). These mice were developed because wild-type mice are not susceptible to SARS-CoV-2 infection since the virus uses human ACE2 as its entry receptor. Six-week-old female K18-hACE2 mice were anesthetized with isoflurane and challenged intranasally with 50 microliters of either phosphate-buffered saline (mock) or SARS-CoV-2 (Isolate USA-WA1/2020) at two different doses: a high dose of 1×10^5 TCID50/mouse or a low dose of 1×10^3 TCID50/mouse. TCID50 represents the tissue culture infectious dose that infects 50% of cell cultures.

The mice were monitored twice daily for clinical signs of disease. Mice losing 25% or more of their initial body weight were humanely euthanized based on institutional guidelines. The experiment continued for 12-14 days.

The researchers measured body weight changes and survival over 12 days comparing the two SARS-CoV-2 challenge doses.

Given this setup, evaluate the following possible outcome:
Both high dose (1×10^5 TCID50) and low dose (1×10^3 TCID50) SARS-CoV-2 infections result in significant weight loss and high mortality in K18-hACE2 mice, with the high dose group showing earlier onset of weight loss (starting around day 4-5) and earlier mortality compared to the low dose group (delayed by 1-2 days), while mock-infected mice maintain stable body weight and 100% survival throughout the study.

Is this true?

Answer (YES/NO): NO